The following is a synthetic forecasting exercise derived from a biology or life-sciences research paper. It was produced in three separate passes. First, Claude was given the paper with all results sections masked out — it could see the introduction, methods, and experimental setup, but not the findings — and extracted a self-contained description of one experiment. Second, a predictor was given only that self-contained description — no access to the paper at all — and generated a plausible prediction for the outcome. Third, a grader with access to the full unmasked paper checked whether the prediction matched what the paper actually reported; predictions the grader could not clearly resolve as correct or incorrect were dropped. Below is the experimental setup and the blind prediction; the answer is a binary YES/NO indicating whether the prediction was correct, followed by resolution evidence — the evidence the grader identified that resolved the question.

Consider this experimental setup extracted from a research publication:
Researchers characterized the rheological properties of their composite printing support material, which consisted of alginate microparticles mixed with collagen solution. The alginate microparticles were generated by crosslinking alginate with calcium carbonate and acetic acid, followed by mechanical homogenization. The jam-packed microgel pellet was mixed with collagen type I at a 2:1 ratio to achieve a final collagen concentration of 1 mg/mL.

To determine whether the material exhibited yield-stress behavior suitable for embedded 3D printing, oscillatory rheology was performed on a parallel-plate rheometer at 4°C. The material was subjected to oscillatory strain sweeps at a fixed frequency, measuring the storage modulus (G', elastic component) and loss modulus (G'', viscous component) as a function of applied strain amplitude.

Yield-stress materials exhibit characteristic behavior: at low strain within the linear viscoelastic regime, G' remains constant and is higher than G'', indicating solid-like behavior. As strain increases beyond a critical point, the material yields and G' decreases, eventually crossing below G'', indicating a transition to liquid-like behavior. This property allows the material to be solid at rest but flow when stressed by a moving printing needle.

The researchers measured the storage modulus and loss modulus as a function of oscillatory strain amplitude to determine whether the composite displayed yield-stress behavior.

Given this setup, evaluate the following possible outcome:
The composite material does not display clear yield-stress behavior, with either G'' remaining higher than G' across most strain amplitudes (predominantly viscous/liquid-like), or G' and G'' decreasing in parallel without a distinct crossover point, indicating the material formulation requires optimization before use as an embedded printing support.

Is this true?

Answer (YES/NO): NO